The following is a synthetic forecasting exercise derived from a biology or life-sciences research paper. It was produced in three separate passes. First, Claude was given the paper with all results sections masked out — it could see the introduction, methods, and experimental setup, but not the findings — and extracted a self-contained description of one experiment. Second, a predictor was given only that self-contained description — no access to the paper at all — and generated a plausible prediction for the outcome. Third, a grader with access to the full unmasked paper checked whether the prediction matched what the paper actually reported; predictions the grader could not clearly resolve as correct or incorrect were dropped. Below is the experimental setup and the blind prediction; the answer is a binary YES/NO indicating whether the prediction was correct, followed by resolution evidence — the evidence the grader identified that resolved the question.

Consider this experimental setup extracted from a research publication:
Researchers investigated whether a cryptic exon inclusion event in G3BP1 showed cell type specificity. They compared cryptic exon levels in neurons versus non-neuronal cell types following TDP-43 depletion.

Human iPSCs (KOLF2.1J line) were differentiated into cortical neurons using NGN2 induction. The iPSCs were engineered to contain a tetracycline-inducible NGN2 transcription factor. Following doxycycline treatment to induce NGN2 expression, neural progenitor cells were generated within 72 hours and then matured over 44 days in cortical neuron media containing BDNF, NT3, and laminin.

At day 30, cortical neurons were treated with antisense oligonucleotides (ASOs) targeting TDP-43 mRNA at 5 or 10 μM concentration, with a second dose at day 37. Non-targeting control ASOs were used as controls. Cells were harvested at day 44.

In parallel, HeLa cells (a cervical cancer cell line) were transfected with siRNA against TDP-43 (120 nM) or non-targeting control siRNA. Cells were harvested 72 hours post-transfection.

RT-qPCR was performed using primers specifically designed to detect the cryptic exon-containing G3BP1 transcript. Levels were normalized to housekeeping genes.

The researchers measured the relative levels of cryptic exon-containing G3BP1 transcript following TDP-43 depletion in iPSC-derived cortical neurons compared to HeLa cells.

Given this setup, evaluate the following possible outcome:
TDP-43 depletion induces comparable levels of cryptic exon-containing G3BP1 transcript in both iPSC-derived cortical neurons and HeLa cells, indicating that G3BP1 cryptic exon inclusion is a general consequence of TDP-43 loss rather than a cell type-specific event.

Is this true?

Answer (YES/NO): NO